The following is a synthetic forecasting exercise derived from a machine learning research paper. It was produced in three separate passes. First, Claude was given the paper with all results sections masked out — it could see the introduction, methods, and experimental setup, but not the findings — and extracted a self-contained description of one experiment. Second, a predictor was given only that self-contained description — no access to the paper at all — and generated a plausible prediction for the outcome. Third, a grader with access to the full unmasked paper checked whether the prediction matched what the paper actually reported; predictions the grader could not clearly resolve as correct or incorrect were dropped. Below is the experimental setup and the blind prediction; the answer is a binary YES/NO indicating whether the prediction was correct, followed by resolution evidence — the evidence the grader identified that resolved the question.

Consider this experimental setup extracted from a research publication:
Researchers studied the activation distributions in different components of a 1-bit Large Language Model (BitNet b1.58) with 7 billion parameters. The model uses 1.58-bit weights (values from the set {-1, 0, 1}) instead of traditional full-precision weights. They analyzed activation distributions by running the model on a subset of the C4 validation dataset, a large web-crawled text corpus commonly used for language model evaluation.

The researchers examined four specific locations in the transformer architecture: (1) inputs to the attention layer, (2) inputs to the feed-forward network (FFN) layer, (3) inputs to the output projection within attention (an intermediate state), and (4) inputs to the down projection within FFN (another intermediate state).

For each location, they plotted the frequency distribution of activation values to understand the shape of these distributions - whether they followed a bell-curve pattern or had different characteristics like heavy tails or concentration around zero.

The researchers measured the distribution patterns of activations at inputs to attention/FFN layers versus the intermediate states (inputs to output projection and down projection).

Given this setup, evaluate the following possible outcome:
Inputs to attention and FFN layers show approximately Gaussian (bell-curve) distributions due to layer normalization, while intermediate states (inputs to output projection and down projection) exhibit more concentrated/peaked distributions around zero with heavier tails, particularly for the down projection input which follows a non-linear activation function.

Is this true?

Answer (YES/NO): YES